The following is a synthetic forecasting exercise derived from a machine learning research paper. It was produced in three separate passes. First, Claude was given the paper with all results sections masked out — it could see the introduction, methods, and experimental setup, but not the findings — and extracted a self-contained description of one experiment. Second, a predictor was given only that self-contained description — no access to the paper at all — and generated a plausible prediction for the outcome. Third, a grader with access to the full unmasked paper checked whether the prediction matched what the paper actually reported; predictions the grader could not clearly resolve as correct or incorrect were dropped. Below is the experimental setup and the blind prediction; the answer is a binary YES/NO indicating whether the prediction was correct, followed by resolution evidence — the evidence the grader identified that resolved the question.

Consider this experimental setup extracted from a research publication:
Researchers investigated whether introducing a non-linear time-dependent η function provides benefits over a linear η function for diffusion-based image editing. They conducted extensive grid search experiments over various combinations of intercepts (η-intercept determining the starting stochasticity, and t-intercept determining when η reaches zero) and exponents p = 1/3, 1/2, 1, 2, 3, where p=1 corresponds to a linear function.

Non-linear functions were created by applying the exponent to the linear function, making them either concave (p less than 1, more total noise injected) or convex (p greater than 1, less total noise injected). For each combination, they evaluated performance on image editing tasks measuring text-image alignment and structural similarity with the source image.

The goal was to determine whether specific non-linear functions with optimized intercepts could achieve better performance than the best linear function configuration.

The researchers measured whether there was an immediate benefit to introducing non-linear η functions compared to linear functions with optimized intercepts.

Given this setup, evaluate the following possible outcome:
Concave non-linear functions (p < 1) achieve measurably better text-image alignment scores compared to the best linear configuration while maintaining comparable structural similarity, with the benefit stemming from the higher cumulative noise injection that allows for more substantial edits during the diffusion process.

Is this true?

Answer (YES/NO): NO